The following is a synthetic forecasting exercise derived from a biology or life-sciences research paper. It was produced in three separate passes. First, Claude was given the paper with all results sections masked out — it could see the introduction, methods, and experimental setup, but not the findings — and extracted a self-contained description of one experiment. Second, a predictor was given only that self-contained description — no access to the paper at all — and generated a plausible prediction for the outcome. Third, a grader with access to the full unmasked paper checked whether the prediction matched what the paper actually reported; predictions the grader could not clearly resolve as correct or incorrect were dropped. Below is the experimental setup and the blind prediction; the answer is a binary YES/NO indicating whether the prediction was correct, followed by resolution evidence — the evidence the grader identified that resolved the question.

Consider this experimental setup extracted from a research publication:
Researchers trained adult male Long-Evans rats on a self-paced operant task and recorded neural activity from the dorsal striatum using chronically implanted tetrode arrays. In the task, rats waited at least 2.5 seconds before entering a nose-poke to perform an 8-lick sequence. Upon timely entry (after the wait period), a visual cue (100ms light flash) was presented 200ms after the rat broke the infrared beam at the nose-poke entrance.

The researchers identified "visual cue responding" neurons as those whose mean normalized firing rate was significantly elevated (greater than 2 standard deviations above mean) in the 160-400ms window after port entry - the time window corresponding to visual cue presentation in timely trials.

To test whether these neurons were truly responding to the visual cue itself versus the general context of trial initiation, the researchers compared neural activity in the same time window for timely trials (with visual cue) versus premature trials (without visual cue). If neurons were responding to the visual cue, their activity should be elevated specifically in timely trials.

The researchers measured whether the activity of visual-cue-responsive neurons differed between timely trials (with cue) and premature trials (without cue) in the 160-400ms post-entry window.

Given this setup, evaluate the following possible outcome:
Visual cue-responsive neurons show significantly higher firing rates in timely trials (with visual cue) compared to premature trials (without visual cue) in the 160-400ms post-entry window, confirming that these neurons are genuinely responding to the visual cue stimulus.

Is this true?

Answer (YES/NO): NO